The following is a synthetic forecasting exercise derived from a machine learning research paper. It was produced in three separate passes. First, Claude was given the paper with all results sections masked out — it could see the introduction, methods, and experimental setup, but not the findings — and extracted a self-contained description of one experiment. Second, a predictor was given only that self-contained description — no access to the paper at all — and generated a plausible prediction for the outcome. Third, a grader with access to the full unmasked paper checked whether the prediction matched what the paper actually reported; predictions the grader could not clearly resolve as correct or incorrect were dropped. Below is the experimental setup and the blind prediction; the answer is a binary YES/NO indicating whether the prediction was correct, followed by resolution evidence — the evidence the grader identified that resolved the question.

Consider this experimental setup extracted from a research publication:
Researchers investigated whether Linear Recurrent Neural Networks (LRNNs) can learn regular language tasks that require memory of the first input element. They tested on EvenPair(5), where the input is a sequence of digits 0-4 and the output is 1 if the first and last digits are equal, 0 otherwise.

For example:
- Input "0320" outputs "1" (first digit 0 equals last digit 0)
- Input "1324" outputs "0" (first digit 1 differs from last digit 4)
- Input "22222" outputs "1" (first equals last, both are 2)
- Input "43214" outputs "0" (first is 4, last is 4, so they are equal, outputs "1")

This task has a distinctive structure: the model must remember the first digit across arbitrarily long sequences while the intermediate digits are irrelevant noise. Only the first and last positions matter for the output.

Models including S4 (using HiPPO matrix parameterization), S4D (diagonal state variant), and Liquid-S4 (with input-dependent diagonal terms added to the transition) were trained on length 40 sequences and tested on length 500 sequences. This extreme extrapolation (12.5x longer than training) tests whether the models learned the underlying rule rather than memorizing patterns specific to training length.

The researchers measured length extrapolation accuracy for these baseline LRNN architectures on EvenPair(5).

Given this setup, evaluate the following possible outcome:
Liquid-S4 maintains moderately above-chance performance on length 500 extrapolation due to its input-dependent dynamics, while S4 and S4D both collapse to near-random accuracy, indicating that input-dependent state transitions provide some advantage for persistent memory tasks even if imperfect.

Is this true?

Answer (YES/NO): NO